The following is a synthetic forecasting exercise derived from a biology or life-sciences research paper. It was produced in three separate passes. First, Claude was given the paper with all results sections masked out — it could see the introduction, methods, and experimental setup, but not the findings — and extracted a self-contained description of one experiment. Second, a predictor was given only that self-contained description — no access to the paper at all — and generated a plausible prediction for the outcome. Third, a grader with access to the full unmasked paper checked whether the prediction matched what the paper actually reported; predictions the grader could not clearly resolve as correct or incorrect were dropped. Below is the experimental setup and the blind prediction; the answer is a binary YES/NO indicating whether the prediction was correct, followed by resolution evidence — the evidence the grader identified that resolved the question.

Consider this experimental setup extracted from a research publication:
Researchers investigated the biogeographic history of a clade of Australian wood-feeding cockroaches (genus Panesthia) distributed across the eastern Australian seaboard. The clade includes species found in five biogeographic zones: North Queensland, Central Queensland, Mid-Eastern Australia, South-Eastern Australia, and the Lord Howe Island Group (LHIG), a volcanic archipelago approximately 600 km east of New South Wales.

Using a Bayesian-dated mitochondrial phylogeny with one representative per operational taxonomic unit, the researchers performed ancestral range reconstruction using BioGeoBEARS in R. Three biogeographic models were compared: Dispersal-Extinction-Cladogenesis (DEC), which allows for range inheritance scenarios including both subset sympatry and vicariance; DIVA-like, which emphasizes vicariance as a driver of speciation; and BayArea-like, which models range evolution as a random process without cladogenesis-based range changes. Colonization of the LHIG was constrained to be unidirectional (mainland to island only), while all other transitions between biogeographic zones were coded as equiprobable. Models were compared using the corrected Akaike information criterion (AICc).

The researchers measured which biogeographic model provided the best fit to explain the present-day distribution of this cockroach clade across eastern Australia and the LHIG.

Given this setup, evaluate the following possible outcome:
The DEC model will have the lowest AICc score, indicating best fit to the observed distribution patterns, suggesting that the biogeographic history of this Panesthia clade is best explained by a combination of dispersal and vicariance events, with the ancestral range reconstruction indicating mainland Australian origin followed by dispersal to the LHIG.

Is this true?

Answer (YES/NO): NO